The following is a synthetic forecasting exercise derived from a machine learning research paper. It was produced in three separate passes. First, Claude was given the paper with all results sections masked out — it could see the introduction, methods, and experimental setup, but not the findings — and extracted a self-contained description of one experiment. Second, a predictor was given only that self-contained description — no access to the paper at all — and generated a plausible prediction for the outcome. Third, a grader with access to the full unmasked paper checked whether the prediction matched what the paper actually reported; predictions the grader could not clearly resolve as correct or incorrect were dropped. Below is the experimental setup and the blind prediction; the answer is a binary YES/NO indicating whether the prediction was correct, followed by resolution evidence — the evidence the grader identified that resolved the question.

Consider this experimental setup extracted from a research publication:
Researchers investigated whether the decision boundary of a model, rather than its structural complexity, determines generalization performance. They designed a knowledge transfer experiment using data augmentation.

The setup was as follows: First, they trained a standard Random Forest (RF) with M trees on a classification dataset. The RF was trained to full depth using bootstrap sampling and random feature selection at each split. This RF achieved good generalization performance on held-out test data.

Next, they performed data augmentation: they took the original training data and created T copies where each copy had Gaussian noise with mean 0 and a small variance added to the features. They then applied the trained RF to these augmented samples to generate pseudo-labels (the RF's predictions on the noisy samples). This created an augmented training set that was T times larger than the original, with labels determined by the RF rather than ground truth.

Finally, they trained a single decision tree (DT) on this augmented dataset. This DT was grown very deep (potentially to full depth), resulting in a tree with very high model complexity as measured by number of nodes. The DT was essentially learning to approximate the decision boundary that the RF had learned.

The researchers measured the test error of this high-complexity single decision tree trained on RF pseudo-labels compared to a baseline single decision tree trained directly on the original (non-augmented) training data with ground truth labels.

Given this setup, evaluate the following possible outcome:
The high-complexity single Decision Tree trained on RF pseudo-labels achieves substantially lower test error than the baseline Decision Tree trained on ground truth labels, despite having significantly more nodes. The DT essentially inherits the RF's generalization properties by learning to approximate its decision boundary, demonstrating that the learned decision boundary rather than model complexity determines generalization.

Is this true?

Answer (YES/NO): NO